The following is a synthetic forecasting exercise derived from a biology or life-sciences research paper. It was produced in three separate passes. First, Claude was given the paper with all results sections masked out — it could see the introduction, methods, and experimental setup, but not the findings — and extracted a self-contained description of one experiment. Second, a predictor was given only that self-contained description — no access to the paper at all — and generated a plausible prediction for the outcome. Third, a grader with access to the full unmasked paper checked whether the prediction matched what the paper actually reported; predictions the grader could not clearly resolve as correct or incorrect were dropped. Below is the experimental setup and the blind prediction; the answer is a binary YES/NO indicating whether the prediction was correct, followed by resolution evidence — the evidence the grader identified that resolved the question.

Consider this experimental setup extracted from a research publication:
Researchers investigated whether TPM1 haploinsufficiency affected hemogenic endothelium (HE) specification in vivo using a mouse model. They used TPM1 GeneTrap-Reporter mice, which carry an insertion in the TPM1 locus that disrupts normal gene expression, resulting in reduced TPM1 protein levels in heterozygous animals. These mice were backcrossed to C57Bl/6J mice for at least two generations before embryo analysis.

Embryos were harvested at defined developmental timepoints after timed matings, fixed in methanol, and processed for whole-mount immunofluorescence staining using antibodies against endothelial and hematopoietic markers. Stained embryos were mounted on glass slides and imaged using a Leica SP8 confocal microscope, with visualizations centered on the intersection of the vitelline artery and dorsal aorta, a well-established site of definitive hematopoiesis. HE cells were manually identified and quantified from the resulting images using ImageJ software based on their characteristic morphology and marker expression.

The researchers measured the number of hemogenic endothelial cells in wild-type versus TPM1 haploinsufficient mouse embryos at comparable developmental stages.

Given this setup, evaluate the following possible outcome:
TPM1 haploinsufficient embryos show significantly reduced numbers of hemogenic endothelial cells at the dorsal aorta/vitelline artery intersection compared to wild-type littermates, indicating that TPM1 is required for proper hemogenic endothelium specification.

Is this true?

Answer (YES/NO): NO